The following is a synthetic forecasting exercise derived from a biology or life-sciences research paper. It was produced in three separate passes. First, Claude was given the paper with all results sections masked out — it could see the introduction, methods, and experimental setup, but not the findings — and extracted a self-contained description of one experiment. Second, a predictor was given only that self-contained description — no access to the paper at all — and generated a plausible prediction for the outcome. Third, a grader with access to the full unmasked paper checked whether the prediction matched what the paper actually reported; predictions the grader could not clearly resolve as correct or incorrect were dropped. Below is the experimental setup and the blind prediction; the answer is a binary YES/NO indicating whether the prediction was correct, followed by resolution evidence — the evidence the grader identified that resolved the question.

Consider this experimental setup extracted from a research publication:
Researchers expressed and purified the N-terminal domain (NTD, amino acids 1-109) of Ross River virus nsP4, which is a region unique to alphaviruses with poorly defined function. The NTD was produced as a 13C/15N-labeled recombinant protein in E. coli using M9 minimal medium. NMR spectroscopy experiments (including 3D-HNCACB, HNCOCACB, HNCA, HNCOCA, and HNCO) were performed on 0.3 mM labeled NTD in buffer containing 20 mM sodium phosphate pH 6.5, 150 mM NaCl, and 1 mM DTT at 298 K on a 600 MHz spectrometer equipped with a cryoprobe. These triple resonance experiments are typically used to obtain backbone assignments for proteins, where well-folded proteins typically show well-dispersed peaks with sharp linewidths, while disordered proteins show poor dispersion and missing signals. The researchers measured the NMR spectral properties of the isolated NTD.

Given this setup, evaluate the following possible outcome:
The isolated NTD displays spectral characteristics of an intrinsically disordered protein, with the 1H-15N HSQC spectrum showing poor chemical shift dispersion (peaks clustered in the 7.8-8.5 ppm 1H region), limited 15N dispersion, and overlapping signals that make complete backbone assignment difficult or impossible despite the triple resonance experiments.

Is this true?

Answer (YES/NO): YES